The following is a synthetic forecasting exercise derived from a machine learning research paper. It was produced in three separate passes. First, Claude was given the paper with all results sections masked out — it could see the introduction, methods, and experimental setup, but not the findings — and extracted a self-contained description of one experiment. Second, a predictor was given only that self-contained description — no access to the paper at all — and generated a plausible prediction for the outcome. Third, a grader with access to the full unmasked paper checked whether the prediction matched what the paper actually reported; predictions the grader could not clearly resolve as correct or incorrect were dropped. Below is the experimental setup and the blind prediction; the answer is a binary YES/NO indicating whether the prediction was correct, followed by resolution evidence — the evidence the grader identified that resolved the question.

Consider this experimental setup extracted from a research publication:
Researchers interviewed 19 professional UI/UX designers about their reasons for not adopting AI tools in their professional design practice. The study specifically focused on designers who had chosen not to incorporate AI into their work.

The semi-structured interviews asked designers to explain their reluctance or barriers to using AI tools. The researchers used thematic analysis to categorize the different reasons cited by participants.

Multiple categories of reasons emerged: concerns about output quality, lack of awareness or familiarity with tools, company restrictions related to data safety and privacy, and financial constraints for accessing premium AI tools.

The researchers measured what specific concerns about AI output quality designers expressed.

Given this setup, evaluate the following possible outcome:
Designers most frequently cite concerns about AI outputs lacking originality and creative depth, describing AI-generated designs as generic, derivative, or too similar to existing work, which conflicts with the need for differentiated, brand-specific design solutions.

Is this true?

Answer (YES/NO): NO